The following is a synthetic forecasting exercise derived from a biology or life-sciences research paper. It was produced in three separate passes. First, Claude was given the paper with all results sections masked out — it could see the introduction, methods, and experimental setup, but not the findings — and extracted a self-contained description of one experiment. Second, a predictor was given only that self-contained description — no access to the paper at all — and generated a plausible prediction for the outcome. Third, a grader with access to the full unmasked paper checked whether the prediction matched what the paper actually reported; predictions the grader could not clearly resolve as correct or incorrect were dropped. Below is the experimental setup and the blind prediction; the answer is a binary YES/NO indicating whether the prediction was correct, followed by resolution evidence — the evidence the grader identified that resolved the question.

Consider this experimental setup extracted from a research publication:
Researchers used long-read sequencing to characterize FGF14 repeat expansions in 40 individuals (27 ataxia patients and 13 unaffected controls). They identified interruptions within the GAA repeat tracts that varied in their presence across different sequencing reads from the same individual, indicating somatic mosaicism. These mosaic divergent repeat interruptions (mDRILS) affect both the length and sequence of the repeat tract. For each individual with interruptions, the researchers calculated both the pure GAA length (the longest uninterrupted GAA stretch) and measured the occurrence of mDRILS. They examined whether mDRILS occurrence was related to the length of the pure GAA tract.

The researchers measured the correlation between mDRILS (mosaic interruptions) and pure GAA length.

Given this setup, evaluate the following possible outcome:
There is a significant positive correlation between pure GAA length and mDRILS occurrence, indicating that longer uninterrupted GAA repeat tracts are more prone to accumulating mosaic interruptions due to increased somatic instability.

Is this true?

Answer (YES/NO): NO